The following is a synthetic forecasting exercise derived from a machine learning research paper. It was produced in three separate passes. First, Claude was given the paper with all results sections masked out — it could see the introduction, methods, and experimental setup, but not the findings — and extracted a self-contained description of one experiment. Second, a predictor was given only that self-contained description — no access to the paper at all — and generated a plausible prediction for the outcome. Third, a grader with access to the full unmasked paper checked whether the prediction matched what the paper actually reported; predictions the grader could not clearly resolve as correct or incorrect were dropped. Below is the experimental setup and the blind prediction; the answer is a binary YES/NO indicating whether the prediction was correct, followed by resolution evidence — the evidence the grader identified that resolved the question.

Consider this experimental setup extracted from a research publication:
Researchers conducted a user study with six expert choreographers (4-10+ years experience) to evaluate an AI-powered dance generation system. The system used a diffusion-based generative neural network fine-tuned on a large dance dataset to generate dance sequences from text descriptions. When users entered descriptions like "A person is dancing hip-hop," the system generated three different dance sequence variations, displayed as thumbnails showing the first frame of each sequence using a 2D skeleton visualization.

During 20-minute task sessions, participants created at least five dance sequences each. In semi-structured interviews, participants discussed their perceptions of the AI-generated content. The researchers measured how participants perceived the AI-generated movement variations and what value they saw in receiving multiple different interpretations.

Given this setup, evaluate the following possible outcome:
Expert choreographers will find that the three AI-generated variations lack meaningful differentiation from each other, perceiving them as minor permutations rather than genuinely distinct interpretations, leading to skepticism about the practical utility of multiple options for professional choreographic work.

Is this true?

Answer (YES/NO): NO